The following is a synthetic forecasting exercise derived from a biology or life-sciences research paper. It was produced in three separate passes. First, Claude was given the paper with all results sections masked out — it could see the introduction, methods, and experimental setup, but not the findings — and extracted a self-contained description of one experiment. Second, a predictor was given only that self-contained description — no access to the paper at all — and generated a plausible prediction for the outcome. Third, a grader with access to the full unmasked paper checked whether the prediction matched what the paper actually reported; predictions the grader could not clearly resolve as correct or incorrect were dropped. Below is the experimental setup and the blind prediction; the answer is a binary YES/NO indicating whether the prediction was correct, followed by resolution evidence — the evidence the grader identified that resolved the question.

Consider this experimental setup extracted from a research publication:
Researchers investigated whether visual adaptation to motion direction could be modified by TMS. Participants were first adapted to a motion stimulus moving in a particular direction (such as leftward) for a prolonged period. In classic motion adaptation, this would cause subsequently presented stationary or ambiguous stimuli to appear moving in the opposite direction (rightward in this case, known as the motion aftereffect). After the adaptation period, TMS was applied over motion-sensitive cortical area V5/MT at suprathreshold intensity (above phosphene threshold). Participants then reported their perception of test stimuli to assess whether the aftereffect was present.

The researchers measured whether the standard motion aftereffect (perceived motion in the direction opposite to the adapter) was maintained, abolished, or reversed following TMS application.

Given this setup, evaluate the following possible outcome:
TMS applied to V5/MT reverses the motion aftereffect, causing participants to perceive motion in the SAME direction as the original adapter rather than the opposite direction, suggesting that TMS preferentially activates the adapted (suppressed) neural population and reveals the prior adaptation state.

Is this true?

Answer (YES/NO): YES